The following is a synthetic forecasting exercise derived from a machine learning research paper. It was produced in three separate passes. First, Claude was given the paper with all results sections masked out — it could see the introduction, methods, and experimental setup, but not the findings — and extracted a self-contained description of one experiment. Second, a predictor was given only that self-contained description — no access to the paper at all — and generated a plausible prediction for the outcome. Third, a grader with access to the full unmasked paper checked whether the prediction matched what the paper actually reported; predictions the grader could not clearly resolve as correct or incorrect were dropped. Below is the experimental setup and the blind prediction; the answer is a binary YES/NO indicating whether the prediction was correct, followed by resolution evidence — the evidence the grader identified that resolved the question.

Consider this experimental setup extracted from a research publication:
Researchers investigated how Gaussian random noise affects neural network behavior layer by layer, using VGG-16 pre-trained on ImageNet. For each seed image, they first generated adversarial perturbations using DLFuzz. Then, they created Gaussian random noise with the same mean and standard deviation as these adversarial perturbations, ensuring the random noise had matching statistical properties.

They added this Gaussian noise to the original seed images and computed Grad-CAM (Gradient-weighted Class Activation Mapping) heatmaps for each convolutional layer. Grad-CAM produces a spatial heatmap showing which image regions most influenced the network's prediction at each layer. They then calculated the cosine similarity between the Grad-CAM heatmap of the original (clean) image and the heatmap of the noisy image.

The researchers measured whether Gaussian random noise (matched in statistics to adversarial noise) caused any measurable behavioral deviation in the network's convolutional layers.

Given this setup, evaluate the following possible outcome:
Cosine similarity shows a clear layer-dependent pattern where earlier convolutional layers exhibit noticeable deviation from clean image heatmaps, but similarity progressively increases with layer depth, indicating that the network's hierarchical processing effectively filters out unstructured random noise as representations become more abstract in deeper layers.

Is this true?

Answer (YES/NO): NO